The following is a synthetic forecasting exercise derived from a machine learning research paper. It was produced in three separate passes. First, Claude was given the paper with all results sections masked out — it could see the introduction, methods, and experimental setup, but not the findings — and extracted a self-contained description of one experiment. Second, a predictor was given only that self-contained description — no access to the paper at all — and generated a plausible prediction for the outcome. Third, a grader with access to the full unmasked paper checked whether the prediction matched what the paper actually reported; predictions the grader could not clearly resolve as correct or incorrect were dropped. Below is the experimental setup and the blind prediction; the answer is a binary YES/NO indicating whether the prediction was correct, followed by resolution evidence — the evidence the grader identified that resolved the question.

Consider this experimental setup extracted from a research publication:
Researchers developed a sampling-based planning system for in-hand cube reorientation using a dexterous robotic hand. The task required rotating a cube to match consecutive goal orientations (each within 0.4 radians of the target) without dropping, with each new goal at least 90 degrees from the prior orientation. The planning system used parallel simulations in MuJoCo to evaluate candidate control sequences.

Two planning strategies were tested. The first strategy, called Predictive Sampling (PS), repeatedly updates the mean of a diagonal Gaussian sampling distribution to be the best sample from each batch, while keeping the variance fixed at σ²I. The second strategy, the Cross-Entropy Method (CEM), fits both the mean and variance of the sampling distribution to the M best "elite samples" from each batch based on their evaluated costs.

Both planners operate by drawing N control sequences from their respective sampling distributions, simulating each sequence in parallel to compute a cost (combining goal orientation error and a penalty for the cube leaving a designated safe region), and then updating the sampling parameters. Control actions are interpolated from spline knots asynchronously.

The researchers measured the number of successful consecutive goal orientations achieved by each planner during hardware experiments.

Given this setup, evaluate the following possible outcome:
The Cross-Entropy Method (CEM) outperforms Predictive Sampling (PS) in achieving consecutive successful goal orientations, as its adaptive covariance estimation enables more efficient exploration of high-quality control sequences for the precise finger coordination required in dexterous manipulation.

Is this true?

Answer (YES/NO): YES